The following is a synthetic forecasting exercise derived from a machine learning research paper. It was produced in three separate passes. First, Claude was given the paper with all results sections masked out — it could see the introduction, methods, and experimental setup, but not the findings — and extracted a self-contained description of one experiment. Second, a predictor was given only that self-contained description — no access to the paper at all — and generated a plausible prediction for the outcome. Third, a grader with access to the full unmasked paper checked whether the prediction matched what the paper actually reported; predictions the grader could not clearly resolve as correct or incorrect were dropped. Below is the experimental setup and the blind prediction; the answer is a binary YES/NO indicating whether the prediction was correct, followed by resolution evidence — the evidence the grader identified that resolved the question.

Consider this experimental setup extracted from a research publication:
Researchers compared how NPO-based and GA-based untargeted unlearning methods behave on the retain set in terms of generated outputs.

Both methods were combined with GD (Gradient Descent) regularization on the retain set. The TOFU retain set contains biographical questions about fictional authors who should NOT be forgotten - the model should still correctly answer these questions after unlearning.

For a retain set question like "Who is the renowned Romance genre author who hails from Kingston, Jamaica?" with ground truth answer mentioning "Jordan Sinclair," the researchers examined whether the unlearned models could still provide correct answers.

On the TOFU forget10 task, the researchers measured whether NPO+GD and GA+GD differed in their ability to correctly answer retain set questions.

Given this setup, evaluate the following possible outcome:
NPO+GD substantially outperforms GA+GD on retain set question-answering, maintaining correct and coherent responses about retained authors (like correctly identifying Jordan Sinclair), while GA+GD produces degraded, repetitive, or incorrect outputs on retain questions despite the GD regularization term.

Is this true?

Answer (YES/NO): NO